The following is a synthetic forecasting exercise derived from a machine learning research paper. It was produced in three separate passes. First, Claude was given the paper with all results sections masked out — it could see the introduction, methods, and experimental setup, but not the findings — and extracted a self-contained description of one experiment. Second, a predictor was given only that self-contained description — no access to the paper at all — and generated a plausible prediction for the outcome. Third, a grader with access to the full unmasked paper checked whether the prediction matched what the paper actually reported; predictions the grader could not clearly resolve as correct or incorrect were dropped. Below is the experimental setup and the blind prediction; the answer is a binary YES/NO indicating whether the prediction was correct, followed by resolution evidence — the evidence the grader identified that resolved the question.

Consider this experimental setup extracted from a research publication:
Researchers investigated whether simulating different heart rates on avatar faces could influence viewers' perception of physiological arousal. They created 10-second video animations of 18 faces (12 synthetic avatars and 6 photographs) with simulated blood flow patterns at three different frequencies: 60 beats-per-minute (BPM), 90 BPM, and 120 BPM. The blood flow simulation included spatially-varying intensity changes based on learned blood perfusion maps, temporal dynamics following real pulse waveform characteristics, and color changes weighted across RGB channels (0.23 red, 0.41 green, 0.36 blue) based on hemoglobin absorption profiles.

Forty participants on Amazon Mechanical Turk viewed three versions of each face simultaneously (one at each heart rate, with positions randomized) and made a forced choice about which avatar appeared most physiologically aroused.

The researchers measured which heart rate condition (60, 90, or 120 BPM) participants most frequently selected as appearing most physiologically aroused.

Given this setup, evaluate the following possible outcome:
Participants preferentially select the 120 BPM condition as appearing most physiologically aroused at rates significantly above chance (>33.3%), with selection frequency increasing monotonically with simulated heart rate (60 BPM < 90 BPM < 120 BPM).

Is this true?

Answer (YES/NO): YES